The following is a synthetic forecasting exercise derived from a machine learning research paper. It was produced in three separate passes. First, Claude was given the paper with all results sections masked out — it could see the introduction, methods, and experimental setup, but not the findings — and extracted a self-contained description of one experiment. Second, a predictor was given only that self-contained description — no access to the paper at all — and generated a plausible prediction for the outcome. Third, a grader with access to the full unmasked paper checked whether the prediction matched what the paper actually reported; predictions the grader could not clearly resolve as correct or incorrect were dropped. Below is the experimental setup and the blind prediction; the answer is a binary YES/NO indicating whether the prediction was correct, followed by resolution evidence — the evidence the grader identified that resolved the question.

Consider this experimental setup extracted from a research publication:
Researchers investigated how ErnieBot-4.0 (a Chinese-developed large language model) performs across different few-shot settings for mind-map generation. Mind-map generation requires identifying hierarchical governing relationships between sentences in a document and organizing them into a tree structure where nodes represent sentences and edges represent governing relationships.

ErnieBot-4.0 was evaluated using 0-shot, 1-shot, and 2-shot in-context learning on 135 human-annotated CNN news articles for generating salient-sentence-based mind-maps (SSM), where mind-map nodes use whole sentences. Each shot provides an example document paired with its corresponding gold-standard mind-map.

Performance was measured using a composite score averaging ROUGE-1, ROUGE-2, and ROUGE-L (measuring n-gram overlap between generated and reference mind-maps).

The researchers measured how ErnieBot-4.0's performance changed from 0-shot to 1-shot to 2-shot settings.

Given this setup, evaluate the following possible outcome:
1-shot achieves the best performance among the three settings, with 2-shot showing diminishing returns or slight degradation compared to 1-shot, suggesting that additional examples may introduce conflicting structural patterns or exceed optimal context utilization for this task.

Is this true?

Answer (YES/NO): NO